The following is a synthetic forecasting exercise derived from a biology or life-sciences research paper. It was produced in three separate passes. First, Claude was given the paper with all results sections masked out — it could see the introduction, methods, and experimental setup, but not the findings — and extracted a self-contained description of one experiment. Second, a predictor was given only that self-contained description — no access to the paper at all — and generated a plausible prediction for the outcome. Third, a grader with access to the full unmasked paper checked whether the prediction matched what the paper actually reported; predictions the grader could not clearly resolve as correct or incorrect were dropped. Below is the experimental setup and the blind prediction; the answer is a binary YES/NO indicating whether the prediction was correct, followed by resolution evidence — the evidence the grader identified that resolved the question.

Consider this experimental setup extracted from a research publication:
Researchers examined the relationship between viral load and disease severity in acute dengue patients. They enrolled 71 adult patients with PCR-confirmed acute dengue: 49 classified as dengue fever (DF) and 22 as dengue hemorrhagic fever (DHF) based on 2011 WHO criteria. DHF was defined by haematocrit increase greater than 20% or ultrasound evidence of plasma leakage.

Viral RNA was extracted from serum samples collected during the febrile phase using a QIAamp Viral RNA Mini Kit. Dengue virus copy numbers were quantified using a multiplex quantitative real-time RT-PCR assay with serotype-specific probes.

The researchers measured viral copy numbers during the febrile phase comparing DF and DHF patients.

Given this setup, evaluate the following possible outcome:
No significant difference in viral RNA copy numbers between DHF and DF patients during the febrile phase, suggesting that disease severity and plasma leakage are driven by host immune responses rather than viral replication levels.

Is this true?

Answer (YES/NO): YES